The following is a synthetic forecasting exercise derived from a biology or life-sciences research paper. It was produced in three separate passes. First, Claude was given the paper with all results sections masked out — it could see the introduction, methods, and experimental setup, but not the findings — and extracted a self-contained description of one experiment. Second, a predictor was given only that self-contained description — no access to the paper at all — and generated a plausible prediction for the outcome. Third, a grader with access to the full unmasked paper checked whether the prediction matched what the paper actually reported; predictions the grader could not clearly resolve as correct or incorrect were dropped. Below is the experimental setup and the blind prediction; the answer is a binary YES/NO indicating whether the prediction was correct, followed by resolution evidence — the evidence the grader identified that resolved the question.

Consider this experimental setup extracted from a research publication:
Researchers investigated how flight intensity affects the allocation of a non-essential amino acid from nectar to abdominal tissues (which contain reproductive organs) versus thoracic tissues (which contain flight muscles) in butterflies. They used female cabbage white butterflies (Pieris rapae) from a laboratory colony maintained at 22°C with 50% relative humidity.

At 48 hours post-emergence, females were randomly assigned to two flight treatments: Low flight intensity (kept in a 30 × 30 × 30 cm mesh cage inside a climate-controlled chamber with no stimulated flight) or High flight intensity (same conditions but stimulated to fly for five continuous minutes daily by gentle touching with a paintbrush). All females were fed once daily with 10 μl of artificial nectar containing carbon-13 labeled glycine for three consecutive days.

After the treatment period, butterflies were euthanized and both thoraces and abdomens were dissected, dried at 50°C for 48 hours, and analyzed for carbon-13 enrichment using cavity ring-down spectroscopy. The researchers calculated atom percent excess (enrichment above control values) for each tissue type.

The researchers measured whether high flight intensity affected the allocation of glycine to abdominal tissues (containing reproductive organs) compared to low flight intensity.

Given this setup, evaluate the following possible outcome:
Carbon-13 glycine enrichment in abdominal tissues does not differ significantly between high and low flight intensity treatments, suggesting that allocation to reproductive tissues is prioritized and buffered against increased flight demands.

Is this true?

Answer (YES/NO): NO